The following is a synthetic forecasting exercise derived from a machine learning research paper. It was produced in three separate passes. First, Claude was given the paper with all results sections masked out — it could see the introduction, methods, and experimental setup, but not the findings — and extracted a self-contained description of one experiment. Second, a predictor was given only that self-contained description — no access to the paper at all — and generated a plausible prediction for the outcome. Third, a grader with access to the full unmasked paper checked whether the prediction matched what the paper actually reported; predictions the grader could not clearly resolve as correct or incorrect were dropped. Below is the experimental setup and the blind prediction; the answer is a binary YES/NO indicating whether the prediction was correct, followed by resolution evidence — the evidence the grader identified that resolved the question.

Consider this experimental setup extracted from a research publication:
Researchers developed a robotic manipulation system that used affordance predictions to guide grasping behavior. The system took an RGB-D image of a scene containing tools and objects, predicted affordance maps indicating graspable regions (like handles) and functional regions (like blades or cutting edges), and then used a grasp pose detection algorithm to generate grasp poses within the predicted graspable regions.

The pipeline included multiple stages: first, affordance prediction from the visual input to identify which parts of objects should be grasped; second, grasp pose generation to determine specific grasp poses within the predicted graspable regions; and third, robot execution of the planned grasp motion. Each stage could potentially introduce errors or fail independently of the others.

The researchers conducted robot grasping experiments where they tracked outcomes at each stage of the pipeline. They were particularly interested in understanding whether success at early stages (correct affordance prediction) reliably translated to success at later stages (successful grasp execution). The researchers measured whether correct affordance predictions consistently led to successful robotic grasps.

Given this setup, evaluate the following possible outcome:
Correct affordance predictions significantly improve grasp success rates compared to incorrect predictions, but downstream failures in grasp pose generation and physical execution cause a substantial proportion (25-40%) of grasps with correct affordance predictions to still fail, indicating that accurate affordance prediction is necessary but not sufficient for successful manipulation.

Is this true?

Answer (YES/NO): NO